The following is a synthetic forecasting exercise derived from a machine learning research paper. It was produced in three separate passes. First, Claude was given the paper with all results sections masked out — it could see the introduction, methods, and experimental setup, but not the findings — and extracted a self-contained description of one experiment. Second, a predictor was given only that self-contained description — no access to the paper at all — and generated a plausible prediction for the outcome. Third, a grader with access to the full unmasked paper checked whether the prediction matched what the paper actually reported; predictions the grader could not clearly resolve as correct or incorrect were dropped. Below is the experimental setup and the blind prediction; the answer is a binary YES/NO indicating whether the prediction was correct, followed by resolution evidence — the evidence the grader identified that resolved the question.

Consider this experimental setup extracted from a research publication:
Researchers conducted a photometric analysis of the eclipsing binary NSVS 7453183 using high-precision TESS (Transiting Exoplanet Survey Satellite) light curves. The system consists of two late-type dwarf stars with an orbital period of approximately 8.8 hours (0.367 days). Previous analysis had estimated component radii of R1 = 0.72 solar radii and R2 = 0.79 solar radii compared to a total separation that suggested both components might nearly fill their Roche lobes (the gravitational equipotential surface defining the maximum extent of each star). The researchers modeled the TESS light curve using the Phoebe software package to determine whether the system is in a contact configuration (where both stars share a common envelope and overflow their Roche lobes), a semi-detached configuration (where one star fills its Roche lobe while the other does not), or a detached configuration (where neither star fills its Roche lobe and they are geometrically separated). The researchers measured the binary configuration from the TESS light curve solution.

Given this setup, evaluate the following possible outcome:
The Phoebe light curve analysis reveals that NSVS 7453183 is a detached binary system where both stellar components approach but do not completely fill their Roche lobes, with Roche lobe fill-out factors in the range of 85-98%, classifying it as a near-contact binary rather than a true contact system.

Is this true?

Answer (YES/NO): NO